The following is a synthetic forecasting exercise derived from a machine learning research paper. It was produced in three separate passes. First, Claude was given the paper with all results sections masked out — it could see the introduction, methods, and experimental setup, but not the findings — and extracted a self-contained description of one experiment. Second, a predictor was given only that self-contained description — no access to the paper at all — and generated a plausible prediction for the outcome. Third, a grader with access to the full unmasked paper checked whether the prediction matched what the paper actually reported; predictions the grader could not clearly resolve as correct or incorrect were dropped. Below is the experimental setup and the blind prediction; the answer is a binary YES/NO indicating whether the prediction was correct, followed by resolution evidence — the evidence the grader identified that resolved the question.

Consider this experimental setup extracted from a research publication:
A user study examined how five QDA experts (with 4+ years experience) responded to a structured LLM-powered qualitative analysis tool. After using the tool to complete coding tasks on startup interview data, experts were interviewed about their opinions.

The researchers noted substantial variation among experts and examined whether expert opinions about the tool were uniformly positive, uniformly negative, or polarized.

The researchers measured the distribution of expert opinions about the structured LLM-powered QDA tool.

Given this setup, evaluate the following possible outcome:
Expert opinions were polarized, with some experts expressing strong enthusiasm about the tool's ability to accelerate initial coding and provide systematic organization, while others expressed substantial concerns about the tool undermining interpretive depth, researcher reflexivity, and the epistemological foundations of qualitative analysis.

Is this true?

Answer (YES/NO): NO